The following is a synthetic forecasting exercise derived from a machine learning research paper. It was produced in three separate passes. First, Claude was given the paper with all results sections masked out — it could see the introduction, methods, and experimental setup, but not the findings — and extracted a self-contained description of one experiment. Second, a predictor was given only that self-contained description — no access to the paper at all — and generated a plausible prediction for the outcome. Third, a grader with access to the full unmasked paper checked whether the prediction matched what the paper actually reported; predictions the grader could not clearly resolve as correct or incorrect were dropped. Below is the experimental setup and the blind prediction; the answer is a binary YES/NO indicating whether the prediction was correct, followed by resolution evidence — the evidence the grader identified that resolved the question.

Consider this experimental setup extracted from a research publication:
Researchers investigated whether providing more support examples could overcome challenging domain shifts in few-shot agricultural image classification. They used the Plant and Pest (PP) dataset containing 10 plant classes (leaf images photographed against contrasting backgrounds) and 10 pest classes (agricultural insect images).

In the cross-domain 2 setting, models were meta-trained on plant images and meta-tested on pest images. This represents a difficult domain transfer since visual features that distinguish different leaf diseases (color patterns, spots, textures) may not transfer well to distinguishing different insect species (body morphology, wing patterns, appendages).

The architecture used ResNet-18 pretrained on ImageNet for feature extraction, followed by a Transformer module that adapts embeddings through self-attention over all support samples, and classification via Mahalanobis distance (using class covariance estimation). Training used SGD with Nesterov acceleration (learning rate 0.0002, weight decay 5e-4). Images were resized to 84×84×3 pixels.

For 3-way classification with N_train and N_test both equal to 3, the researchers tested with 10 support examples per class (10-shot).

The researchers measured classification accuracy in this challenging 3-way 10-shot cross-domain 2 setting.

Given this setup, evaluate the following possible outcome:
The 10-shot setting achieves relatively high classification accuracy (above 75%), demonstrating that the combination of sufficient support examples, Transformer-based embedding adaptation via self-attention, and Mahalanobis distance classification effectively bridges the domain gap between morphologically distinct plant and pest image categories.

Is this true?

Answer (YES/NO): NO